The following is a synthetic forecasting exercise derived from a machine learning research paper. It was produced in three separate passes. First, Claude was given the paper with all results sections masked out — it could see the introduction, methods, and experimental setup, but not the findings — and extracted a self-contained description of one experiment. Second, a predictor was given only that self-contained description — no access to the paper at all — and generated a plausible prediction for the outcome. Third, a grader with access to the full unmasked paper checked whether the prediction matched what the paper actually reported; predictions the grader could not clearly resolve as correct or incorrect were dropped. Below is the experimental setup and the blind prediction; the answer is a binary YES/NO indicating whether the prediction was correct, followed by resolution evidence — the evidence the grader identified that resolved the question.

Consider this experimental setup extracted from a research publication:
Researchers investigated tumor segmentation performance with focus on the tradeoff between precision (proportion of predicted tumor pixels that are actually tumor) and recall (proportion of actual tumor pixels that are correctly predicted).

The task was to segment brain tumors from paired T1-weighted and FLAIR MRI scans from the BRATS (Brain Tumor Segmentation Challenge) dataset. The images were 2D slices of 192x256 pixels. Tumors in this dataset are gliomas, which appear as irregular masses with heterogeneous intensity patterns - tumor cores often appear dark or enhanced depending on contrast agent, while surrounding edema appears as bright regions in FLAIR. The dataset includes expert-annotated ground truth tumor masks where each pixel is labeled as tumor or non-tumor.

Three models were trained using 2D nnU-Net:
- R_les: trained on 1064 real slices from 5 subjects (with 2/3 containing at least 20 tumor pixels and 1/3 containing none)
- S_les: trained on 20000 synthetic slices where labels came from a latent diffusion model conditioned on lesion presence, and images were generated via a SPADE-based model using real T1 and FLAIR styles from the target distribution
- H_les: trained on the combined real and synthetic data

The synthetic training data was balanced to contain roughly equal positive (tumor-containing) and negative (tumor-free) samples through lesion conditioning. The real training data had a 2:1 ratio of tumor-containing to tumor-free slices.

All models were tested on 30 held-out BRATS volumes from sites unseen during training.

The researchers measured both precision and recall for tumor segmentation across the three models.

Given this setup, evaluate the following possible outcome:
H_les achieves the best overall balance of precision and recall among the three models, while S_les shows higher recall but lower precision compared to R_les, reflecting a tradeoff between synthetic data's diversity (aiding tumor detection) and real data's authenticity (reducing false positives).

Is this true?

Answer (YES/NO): NO